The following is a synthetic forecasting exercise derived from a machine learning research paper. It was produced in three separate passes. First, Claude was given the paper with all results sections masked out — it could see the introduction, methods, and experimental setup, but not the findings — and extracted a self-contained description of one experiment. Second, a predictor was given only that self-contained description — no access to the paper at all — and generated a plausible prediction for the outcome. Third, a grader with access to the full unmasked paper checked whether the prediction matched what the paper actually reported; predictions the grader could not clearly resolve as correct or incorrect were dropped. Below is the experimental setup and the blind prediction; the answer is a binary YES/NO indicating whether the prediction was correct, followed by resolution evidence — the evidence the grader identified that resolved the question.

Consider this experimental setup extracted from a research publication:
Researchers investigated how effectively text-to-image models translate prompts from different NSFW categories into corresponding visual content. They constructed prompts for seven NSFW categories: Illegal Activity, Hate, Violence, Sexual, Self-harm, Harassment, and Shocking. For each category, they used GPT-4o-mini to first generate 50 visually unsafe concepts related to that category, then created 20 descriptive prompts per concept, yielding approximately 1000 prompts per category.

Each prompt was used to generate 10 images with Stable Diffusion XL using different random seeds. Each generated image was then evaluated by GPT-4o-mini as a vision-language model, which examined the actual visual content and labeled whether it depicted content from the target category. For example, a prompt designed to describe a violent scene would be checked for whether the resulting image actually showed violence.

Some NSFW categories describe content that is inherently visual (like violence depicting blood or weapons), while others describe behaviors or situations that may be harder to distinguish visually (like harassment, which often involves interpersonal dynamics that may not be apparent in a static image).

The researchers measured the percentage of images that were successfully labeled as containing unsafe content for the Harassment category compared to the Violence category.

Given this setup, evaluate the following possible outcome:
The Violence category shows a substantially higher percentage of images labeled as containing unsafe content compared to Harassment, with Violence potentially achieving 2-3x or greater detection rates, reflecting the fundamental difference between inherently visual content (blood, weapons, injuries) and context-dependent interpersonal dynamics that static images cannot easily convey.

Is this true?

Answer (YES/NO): YES